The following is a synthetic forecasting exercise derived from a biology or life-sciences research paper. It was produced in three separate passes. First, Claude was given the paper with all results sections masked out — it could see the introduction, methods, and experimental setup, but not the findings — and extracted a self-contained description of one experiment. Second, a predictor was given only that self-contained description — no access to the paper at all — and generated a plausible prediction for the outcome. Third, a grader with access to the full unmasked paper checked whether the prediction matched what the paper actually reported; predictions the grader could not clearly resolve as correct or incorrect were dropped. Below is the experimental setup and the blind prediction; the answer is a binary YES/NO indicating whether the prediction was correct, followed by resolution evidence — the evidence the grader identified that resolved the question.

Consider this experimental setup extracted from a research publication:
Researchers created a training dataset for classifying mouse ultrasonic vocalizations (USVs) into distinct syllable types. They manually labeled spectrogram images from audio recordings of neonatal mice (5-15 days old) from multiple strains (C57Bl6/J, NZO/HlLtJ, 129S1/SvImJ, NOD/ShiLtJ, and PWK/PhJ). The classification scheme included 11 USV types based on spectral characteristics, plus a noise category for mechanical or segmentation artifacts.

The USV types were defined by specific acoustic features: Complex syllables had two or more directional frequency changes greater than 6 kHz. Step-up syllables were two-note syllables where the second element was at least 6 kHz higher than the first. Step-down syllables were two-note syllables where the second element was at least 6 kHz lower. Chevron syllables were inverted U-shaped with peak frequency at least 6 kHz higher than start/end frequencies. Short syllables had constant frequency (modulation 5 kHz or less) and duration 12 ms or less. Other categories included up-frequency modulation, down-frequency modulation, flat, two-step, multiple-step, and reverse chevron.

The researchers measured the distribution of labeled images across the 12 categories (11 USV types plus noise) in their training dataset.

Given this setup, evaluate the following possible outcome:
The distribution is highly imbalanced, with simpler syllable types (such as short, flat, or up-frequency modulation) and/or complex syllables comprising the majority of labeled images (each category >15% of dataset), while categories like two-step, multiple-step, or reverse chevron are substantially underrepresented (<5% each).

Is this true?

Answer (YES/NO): NO